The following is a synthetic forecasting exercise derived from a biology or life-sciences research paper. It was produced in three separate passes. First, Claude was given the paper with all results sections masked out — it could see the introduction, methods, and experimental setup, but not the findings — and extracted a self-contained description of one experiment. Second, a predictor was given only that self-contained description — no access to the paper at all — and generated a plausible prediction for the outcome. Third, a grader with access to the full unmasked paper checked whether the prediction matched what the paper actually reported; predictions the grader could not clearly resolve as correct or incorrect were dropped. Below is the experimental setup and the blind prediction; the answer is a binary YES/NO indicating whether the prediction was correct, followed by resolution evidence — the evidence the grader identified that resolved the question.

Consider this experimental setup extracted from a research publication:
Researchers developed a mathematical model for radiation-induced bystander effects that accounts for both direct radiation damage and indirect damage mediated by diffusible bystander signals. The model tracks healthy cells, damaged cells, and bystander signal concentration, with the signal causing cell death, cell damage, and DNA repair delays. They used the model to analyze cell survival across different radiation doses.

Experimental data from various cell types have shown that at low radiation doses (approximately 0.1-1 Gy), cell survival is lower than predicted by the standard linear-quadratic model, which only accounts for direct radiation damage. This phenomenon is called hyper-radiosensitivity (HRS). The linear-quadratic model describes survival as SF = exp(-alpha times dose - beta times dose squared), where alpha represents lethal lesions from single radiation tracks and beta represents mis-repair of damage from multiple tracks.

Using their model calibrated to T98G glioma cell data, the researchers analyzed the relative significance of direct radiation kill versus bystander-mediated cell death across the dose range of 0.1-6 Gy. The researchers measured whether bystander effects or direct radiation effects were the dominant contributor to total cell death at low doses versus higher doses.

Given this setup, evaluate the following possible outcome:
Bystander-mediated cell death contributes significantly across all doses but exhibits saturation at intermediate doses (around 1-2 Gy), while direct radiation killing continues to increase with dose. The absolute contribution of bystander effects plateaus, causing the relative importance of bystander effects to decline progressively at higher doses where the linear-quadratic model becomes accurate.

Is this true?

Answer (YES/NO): NO